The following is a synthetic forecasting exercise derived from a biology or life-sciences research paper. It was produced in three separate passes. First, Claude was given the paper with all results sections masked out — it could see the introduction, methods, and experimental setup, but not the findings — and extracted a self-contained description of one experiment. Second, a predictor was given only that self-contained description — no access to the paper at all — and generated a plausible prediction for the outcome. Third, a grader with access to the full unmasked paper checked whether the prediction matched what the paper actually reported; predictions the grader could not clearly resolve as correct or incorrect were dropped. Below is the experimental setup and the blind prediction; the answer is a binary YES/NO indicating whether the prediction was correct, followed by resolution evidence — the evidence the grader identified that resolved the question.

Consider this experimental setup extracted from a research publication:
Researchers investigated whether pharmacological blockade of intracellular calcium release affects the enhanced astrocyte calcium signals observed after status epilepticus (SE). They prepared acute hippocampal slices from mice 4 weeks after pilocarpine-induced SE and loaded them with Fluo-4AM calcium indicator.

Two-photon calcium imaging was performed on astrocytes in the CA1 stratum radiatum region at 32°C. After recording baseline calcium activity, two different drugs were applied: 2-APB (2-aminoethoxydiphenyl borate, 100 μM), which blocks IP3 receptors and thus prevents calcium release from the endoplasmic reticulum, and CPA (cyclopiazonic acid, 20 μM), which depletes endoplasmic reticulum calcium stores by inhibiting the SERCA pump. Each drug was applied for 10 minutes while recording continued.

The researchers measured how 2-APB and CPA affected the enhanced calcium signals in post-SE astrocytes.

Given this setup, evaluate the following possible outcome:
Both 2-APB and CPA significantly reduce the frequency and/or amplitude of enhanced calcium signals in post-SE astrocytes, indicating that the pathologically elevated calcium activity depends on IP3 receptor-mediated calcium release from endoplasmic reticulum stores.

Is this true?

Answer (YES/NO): YES